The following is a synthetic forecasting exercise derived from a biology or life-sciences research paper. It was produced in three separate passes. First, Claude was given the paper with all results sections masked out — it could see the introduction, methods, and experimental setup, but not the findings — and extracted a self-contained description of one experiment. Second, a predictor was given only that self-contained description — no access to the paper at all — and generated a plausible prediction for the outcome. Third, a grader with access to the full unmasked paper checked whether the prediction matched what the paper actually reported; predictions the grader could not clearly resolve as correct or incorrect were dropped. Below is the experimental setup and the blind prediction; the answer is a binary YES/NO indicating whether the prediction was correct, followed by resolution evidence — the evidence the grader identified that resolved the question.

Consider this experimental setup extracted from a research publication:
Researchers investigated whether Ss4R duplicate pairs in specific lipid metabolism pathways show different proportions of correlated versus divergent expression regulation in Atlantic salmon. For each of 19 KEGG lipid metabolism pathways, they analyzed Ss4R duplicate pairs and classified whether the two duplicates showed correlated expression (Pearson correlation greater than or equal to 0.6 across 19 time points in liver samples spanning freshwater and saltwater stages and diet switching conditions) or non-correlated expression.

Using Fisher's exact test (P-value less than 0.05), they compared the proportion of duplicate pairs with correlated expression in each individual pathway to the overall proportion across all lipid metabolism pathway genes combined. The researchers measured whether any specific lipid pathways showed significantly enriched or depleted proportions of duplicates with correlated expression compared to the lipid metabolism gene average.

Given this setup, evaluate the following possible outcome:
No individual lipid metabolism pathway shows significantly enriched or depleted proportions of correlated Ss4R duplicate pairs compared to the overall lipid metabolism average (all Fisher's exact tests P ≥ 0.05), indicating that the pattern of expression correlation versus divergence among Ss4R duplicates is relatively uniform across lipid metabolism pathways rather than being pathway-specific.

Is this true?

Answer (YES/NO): NO